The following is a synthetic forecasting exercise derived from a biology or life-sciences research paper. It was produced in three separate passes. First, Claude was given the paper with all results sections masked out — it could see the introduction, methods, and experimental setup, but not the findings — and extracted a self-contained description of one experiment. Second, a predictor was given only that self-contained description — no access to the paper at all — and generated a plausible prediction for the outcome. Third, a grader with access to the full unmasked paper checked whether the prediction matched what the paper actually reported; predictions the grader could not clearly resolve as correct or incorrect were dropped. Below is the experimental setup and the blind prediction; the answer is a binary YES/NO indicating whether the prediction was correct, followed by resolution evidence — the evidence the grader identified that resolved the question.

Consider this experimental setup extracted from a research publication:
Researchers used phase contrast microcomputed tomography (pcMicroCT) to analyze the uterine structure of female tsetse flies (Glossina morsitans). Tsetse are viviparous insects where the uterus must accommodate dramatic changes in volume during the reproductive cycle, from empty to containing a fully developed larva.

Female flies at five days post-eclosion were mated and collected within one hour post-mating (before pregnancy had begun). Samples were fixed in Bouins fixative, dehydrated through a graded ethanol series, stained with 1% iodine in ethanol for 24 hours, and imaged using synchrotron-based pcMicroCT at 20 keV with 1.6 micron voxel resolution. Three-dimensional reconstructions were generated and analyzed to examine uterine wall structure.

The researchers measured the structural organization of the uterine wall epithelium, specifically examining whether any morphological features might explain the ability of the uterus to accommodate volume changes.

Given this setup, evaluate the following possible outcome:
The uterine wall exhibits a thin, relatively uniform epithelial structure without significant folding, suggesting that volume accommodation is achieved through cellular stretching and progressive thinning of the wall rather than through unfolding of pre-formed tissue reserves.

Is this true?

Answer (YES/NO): NO